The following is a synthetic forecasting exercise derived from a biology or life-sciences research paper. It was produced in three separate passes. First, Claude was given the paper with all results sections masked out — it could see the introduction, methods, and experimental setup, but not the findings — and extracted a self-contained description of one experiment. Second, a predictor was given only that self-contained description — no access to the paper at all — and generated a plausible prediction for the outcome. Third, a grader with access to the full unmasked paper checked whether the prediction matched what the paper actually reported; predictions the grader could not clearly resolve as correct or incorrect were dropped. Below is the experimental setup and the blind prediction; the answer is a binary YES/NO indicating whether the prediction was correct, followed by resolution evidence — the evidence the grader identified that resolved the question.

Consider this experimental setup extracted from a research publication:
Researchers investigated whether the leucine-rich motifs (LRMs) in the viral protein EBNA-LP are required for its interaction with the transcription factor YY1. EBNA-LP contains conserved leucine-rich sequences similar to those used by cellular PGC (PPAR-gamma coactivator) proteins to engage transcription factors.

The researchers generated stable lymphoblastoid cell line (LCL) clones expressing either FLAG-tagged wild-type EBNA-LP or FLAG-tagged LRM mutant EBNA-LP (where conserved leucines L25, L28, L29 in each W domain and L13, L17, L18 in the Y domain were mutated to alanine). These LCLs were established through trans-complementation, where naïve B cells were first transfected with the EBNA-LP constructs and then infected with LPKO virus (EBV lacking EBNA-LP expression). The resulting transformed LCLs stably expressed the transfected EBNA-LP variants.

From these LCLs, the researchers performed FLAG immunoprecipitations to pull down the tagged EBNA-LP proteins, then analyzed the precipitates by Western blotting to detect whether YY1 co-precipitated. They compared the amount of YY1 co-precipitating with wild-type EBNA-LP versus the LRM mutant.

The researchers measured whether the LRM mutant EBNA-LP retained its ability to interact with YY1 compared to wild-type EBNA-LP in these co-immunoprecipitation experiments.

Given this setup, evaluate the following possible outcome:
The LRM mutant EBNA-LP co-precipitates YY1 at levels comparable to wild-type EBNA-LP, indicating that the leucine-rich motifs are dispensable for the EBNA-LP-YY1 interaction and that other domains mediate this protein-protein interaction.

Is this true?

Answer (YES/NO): NO